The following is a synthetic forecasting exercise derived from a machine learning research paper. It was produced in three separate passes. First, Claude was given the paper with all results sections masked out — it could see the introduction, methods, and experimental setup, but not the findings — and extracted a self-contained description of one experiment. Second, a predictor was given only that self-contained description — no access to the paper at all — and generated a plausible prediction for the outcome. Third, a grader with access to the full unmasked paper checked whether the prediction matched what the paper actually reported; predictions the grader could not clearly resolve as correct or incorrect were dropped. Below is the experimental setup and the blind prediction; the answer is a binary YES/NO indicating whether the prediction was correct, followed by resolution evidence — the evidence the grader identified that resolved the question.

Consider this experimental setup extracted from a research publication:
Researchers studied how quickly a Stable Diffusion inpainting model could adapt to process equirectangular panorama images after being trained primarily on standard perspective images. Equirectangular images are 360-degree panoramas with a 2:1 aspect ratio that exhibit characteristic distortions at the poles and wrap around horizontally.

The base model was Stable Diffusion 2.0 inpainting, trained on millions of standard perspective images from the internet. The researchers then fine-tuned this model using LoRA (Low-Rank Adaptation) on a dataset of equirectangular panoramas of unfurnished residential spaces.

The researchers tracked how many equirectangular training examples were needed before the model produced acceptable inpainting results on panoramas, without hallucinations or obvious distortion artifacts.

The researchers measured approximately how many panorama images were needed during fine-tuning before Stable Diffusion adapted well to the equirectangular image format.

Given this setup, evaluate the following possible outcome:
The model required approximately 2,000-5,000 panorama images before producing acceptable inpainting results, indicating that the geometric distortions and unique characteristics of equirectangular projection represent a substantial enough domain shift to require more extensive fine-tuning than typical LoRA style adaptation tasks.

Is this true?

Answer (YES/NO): NO